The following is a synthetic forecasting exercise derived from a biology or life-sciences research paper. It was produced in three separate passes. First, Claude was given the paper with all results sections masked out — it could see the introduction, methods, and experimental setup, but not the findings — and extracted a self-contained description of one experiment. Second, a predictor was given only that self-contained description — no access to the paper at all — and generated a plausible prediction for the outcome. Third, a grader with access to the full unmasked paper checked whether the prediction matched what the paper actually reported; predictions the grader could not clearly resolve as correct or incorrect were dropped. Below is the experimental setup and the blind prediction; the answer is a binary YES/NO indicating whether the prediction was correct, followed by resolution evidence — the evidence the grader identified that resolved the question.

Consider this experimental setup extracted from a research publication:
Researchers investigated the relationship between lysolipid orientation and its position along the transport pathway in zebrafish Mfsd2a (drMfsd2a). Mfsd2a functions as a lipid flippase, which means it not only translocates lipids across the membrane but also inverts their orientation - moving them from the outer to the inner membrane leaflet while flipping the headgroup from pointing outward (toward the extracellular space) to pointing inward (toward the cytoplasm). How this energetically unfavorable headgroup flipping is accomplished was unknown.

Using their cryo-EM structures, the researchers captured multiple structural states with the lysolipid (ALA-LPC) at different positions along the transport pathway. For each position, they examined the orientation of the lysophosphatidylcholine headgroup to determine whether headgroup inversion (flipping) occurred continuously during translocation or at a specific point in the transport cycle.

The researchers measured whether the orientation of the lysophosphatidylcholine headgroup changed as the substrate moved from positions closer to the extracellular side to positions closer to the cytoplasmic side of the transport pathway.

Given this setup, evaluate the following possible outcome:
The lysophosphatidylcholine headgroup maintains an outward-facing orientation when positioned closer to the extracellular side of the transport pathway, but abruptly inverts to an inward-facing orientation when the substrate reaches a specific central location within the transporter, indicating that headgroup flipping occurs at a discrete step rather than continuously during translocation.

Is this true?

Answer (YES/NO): YES